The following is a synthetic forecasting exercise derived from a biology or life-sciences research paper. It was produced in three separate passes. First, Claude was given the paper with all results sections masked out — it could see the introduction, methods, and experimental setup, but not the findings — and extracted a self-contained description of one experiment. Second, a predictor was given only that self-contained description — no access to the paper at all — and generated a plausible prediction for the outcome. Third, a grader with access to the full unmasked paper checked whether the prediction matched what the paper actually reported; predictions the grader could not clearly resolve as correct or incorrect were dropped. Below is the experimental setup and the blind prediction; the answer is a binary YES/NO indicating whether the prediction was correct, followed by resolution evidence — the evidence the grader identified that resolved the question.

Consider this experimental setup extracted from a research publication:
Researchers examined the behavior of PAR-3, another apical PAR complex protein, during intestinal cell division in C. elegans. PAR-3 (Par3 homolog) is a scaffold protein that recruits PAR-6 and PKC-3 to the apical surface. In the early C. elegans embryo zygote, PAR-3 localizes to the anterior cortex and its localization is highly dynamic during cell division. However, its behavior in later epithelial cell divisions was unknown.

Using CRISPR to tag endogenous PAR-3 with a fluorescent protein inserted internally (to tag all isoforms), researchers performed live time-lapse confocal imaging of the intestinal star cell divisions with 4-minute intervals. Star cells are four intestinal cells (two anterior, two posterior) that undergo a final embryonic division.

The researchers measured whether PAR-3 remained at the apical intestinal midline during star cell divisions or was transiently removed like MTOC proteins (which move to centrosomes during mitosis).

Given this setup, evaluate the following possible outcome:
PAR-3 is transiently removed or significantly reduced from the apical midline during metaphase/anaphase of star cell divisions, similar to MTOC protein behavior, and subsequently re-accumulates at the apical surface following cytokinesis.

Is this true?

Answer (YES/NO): NO